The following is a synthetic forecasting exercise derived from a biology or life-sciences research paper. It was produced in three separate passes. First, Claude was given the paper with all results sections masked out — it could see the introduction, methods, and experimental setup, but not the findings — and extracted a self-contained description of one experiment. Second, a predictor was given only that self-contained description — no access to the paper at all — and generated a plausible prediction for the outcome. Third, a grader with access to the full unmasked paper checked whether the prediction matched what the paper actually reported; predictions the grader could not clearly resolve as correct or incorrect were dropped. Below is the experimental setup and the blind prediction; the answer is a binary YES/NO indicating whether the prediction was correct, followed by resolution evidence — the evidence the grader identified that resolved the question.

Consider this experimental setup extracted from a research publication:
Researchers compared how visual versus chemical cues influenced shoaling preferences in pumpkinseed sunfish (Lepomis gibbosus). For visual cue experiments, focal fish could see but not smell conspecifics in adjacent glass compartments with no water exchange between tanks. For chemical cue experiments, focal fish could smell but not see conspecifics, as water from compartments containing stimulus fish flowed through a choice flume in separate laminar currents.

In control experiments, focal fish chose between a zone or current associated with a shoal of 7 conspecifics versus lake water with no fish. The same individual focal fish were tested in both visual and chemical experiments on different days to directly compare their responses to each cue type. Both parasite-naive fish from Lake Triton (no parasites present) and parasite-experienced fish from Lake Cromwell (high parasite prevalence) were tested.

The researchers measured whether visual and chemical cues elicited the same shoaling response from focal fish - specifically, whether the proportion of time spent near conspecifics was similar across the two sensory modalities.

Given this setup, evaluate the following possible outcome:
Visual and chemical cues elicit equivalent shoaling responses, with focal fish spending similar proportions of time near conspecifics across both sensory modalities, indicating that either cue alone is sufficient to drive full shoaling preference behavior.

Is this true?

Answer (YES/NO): NO